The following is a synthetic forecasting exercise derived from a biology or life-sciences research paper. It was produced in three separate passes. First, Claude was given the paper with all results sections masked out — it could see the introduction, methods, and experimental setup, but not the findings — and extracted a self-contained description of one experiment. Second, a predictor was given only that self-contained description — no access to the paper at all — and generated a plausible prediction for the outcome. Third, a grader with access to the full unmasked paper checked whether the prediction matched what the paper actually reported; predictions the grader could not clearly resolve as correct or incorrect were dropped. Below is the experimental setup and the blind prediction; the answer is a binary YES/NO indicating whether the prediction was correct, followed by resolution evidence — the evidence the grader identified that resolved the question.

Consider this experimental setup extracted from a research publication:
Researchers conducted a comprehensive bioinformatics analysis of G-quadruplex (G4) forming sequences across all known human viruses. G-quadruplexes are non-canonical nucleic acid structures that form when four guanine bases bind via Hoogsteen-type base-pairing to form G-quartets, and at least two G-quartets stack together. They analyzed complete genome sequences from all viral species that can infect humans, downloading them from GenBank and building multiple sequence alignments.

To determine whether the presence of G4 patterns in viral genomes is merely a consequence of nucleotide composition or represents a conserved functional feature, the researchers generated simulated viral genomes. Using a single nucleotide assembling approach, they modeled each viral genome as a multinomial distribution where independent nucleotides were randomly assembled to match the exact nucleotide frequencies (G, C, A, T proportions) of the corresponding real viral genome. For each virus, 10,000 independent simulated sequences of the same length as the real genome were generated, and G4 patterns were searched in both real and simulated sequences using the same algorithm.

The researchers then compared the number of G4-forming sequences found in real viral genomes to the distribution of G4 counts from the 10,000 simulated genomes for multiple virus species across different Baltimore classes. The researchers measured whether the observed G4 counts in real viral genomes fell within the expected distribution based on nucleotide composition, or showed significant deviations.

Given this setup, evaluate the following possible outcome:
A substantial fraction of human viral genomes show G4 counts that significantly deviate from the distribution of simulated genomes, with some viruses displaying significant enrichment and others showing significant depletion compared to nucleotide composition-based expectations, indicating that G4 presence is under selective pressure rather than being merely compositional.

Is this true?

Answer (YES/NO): YES